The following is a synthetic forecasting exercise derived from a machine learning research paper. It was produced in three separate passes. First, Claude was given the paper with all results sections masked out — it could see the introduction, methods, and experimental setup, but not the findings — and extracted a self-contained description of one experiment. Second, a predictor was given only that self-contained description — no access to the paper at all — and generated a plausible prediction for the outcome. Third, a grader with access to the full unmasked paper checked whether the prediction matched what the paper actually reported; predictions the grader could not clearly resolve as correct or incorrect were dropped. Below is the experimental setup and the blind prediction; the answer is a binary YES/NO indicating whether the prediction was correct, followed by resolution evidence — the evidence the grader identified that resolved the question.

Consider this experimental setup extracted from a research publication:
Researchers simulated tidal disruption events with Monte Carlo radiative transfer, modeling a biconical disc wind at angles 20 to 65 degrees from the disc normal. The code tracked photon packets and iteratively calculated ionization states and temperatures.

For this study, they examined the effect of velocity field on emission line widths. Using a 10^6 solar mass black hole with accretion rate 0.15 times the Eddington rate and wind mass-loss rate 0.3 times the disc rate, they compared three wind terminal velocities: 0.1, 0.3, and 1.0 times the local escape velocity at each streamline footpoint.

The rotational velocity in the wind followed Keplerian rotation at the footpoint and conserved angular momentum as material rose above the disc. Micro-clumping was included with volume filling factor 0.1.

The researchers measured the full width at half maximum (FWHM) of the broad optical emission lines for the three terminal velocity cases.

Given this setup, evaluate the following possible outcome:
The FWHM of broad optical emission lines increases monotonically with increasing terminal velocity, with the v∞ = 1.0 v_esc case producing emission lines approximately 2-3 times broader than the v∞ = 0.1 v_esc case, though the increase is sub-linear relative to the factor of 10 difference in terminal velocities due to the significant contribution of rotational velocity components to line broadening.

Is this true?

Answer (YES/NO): NO